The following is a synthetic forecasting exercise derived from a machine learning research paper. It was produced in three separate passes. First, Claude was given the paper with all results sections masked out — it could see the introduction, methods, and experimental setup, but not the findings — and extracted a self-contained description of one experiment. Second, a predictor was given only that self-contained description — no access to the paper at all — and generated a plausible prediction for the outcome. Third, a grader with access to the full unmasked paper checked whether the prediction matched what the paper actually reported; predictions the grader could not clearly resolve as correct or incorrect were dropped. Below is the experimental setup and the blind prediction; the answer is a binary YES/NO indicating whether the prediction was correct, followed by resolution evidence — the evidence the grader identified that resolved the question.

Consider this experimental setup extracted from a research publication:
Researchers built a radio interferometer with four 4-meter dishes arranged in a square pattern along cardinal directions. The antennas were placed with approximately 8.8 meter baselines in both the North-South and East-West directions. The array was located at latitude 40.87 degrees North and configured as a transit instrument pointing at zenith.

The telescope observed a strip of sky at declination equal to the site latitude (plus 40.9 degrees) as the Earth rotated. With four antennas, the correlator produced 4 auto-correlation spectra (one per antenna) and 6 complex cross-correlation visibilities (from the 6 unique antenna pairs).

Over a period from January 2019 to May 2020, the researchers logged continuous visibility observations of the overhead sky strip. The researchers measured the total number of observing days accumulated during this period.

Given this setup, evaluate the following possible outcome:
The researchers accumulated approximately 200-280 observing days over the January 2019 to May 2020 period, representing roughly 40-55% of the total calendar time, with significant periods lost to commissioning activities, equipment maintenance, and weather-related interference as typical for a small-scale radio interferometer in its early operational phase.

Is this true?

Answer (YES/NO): NO